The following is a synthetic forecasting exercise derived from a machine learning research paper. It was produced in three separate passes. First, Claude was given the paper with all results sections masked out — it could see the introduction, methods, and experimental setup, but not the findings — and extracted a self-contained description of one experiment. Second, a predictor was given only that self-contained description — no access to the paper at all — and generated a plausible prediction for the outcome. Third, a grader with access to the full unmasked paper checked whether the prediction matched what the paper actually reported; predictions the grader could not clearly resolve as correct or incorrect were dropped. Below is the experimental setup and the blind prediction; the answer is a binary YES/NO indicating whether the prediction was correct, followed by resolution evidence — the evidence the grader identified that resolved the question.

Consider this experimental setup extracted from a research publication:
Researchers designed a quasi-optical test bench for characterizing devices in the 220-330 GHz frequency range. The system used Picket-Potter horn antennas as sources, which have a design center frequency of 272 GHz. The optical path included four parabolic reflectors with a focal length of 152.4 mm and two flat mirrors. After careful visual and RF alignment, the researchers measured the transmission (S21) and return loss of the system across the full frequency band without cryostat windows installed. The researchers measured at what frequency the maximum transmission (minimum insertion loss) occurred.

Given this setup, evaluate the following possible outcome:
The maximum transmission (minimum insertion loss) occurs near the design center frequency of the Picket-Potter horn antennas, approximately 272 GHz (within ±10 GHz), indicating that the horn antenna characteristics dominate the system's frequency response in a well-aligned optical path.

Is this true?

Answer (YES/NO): NO